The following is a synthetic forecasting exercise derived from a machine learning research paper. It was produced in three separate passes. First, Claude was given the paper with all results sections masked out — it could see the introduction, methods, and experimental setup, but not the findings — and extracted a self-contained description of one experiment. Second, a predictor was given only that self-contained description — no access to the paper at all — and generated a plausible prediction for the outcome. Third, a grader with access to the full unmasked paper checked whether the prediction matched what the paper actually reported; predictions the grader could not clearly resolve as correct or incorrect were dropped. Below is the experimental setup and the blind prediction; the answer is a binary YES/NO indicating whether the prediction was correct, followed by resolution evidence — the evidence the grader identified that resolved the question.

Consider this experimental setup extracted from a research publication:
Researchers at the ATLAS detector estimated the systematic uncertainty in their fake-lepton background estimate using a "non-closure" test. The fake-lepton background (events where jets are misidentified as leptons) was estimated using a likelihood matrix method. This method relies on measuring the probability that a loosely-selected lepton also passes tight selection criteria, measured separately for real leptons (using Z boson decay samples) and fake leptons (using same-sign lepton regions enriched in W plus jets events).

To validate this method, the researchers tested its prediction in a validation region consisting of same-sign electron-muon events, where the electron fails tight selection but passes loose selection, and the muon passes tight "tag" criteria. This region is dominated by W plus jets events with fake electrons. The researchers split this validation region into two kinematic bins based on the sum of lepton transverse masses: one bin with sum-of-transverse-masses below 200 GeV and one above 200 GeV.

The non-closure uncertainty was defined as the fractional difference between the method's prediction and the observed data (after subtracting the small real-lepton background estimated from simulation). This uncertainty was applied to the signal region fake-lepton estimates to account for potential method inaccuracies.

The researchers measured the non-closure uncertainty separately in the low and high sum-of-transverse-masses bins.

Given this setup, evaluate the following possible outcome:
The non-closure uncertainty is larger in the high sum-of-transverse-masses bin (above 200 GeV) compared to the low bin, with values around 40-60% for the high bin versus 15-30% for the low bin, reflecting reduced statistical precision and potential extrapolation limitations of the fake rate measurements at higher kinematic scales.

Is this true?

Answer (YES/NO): NO